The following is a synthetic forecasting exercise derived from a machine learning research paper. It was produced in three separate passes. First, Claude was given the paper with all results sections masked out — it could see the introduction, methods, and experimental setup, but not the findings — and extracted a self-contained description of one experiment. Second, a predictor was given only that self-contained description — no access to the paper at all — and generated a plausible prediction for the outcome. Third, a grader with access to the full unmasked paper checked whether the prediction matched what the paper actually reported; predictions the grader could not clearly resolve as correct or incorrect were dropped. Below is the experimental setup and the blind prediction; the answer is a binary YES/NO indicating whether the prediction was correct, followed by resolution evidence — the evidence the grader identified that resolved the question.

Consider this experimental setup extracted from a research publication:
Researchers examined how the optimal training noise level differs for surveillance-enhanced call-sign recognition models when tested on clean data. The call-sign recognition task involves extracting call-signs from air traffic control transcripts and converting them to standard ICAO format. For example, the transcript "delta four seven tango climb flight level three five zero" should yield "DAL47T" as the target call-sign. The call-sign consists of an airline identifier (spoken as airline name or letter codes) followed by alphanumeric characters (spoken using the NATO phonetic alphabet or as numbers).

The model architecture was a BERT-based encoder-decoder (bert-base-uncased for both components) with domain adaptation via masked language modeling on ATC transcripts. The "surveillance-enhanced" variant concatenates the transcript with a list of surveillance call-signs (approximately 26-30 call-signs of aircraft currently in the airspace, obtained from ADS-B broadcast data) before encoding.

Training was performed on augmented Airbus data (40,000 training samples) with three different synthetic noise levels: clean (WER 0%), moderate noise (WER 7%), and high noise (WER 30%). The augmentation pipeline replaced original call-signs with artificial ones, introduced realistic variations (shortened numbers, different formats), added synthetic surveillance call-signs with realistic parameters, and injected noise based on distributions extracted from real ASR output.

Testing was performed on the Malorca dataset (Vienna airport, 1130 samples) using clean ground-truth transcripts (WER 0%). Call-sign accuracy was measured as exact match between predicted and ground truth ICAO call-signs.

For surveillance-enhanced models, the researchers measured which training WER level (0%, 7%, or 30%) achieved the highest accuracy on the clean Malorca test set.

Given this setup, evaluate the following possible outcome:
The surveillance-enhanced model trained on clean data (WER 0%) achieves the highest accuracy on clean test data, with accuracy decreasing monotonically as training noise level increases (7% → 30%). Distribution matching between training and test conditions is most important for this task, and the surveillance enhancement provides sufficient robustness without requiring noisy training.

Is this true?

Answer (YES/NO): NO